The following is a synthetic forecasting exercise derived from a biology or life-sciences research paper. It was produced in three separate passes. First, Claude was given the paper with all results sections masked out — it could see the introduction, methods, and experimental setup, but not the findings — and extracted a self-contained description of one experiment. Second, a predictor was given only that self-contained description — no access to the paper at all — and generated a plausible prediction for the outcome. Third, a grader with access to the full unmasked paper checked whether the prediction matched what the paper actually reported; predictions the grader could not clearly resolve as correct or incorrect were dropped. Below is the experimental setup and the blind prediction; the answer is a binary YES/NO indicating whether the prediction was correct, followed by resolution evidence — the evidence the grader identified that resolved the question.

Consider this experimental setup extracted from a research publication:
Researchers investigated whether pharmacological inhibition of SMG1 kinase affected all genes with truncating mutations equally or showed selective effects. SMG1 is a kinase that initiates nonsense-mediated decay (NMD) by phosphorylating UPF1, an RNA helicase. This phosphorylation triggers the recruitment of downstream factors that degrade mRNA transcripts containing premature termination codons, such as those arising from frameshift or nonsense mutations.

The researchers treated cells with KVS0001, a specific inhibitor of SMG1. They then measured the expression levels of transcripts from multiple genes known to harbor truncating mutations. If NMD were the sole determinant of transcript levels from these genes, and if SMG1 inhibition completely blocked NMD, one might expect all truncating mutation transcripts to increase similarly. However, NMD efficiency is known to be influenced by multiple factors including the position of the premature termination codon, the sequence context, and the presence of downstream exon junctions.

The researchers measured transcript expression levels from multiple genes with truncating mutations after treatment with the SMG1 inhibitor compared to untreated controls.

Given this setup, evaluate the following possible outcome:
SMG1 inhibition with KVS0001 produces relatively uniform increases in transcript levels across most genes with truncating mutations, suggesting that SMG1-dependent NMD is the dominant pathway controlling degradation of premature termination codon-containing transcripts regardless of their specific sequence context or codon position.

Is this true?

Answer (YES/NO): NO